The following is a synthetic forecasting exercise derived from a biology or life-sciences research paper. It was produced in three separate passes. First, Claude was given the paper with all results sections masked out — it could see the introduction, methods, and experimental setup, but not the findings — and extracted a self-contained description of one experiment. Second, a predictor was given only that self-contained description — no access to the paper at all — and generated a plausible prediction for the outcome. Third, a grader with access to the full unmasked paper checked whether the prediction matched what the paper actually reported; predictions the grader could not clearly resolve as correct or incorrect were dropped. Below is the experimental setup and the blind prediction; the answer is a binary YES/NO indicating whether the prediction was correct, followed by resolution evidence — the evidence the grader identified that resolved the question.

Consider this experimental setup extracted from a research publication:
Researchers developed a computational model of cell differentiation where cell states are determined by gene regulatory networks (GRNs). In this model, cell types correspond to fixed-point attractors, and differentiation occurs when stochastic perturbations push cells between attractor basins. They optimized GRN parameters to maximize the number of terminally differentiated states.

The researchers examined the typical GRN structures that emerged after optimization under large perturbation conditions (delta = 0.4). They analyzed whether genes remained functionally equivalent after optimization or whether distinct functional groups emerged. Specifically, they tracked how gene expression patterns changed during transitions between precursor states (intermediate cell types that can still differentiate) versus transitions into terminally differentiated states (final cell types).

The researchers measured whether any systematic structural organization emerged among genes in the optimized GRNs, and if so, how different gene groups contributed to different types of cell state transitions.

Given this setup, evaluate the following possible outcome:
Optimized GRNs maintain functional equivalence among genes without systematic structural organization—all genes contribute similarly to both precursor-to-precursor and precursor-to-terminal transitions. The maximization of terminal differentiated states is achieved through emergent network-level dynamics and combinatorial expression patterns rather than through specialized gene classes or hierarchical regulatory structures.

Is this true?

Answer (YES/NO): NO